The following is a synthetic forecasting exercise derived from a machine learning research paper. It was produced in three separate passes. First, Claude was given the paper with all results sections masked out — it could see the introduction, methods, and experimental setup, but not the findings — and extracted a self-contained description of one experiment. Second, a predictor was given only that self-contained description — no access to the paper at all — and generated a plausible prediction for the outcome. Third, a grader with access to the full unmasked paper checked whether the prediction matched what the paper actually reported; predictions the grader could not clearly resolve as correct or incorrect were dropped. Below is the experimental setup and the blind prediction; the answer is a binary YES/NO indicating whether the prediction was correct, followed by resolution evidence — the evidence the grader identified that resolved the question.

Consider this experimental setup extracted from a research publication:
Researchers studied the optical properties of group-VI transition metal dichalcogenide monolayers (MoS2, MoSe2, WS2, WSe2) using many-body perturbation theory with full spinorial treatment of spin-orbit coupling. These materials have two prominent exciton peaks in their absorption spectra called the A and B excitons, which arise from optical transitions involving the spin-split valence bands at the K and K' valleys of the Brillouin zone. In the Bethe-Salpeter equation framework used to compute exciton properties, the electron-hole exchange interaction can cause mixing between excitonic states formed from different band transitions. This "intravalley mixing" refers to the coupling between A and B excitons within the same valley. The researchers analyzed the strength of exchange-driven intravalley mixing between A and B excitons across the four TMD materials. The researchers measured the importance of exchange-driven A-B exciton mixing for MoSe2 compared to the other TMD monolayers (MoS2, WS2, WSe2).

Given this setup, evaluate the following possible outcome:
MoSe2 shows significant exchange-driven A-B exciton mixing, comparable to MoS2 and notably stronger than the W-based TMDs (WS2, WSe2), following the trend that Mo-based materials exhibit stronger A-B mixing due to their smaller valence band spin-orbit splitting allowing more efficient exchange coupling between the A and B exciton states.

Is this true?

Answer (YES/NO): NO